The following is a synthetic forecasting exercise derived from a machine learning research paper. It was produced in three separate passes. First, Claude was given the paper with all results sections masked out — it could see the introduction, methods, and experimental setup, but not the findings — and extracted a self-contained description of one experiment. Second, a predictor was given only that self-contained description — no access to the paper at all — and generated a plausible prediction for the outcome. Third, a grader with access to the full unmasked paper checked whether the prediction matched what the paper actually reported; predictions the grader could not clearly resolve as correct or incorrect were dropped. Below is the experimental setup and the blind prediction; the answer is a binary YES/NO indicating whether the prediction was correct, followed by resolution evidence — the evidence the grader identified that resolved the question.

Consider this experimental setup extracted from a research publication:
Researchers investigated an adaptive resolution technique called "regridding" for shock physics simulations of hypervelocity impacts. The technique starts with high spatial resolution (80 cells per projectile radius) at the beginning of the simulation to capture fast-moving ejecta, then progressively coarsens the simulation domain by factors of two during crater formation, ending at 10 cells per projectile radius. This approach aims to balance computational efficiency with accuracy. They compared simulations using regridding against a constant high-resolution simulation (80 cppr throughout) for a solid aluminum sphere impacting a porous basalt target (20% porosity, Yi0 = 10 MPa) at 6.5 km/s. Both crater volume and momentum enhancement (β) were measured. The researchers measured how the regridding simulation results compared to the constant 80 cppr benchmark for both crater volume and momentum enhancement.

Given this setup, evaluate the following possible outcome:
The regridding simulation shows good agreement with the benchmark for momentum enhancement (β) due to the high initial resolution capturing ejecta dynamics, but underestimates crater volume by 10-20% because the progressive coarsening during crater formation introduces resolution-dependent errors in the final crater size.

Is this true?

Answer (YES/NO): NO